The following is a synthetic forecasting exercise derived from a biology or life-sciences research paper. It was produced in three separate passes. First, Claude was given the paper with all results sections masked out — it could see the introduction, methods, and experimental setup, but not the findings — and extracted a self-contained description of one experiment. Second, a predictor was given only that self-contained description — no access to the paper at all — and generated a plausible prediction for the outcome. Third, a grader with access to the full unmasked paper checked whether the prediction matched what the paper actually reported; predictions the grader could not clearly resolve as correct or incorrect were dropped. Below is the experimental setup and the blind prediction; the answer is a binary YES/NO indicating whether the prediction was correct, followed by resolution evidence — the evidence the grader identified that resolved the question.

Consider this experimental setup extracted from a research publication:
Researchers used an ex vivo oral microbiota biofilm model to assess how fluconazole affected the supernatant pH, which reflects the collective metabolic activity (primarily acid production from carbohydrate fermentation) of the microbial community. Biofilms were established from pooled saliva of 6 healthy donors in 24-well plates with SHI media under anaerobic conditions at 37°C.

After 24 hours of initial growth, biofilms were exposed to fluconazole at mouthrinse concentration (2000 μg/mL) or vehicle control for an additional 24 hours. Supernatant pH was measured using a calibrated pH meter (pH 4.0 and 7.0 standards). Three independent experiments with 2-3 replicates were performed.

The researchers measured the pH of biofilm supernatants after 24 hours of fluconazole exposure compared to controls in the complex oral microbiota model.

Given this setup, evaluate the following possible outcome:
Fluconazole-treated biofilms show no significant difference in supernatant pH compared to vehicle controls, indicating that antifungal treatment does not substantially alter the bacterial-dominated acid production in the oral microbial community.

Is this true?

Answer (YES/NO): YES